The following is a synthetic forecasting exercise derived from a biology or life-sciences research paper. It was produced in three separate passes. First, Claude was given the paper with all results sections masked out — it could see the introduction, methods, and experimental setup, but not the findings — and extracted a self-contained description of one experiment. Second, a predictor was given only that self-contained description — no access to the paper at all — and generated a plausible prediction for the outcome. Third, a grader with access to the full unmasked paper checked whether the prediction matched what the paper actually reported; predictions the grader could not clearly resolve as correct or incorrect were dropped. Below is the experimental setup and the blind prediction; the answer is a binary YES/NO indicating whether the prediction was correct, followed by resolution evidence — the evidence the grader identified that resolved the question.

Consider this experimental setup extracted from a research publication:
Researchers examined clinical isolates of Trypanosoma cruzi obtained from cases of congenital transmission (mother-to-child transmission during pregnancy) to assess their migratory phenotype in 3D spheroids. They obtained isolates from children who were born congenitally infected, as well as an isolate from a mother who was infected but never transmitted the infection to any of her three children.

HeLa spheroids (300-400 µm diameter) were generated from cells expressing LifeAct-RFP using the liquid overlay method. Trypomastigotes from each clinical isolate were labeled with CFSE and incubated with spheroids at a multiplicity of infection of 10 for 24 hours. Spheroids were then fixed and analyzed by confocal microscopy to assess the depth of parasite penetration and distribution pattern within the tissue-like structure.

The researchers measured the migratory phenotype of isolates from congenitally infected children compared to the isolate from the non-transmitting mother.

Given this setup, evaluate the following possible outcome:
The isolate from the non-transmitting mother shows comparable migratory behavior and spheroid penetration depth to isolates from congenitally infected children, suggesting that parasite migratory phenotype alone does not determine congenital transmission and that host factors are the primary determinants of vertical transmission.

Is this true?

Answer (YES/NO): NO